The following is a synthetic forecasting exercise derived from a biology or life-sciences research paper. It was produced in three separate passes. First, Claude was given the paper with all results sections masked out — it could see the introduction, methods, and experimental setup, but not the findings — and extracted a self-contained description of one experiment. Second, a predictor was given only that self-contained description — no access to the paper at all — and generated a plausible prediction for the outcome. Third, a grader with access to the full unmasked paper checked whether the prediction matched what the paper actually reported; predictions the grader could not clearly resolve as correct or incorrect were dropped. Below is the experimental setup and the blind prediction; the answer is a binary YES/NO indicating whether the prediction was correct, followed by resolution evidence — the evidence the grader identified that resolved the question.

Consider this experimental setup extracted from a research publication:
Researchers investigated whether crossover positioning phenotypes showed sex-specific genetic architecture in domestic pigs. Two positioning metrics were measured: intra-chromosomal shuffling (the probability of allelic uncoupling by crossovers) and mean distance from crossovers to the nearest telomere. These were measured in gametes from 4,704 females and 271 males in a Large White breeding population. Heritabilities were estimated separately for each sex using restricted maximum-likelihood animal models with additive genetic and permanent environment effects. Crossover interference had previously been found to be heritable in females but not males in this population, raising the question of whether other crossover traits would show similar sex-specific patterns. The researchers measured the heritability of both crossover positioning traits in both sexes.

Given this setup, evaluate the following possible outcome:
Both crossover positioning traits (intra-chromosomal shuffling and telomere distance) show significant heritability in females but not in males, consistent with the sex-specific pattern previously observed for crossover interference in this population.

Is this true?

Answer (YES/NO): NO